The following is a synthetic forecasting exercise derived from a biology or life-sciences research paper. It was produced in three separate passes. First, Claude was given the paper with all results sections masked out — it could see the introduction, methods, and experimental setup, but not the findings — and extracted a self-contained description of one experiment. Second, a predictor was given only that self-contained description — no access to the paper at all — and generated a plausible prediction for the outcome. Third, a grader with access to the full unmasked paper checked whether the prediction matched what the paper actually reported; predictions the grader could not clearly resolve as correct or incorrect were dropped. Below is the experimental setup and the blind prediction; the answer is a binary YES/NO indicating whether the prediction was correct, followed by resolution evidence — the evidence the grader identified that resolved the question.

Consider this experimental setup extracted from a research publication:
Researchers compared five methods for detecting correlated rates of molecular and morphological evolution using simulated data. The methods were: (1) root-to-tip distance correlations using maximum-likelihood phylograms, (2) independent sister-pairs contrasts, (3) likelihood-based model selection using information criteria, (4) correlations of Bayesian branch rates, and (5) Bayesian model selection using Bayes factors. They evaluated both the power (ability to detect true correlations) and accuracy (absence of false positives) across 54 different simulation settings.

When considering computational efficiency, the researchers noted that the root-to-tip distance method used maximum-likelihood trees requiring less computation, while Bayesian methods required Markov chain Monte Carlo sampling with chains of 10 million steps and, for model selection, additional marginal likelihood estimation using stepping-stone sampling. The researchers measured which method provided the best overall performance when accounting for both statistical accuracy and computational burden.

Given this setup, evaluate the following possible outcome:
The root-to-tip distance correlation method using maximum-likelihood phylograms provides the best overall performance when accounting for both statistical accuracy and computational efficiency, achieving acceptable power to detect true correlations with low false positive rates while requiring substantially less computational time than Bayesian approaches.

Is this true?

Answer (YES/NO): YES